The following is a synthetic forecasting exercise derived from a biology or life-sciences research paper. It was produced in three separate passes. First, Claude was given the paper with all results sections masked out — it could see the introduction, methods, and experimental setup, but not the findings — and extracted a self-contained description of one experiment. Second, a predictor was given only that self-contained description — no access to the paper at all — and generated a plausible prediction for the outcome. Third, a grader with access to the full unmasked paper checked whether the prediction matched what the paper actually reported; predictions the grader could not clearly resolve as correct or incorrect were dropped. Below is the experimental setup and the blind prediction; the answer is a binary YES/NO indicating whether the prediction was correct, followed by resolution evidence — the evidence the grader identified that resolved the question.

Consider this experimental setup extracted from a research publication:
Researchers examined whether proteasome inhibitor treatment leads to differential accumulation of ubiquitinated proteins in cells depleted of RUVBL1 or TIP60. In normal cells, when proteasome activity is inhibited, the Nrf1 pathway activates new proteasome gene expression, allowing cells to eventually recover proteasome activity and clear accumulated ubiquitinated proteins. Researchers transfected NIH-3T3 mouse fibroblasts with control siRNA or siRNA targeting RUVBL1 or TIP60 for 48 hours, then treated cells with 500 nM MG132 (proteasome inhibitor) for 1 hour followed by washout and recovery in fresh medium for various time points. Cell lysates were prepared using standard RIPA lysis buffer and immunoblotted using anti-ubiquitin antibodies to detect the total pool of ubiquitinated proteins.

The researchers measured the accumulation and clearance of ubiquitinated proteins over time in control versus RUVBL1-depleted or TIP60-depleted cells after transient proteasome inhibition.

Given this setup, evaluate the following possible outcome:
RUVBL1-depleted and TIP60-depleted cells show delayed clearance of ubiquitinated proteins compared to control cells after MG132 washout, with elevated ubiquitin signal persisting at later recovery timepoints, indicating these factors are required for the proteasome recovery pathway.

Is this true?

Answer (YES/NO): NO